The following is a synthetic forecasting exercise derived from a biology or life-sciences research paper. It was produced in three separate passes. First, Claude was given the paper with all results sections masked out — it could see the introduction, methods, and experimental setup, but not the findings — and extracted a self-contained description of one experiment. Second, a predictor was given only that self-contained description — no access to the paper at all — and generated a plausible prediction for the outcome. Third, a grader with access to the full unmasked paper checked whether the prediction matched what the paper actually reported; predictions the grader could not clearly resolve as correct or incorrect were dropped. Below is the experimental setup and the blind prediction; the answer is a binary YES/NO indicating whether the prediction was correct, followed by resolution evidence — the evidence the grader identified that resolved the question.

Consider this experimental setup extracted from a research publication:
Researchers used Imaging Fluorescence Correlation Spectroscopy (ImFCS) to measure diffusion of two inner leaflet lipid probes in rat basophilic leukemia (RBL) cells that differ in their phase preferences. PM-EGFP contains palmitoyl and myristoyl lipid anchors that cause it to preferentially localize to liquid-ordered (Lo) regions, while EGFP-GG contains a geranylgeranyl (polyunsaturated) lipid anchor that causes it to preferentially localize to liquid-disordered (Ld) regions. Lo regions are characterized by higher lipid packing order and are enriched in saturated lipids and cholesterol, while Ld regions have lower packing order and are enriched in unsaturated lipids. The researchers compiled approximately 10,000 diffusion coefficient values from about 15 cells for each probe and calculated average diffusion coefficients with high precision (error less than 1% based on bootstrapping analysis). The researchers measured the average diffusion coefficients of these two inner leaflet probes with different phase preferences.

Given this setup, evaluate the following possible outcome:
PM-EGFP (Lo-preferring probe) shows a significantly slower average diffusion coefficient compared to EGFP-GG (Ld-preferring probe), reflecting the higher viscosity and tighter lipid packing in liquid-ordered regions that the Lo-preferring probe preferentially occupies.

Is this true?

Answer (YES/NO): YES